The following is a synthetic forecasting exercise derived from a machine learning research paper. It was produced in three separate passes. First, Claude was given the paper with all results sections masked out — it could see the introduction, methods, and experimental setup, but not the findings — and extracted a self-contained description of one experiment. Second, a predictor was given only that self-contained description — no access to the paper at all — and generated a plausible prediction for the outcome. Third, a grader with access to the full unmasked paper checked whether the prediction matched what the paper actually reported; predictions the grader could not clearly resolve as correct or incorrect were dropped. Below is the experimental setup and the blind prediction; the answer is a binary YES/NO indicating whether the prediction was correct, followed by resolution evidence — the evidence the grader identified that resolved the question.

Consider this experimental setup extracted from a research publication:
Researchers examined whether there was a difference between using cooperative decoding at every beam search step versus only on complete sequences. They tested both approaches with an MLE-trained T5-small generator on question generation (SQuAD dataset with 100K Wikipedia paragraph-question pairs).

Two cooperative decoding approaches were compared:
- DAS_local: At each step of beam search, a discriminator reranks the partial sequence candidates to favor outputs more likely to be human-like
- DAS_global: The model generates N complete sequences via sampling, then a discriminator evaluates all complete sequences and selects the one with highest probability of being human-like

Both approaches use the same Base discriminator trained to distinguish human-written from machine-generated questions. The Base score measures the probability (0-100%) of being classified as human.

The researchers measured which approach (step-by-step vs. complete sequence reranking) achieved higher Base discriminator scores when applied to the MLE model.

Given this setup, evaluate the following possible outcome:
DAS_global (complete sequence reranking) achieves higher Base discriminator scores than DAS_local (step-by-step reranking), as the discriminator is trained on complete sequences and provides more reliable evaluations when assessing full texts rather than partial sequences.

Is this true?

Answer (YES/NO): NO